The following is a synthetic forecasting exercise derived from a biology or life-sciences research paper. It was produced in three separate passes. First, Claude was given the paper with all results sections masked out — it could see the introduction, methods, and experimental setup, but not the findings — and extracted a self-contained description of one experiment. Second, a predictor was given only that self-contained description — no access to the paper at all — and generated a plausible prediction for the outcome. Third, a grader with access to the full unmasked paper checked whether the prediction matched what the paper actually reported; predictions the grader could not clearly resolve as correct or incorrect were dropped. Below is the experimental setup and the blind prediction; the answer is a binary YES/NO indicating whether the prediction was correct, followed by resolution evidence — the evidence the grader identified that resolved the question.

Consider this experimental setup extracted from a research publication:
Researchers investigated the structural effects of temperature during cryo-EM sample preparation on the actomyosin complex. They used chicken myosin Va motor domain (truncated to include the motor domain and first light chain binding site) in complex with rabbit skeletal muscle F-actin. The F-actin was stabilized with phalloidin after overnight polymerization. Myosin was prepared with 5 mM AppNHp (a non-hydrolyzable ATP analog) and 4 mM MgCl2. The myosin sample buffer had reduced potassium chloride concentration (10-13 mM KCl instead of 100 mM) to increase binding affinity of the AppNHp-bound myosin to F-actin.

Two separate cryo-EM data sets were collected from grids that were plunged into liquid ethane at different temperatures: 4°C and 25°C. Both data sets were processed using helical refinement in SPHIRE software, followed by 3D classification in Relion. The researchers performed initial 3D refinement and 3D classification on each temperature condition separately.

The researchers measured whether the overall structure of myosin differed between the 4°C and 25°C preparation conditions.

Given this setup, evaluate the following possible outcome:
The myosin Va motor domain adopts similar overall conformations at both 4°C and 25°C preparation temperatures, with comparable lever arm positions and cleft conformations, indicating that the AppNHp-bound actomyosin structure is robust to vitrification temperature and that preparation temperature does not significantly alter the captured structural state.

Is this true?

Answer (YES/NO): YES